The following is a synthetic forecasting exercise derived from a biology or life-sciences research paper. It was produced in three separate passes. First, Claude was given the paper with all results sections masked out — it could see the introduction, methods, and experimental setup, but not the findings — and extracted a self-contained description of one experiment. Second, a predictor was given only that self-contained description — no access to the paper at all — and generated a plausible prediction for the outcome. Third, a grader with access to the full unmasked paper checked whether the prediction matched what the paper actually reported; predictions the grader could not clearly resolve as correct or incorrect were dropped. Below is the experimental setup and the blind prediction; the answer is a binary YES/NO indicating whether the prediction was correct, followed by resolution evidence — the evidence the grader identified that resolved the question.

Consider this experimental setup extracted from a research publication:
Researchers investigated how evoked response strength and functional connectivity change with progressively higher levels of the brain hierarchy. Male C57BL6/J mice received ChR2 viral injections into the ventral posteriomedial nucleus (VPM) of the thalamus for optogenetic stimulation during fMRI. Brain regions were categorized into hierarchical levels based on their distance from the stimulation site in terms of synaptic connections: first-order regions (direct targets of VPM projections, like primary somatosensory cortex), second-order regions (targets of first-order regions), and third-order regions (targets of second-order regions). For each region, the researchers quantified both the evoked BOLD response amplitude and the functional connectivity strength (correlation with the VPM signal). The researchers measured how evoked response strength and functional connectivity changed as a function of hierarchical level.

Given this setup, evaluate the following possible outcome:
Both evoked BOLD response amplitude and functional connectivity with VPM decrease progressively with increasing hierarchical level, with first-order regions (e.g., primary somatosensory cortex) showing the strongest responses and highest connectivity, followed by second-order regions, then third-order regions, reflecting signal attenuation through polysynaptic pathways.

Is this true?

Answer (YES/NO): NO